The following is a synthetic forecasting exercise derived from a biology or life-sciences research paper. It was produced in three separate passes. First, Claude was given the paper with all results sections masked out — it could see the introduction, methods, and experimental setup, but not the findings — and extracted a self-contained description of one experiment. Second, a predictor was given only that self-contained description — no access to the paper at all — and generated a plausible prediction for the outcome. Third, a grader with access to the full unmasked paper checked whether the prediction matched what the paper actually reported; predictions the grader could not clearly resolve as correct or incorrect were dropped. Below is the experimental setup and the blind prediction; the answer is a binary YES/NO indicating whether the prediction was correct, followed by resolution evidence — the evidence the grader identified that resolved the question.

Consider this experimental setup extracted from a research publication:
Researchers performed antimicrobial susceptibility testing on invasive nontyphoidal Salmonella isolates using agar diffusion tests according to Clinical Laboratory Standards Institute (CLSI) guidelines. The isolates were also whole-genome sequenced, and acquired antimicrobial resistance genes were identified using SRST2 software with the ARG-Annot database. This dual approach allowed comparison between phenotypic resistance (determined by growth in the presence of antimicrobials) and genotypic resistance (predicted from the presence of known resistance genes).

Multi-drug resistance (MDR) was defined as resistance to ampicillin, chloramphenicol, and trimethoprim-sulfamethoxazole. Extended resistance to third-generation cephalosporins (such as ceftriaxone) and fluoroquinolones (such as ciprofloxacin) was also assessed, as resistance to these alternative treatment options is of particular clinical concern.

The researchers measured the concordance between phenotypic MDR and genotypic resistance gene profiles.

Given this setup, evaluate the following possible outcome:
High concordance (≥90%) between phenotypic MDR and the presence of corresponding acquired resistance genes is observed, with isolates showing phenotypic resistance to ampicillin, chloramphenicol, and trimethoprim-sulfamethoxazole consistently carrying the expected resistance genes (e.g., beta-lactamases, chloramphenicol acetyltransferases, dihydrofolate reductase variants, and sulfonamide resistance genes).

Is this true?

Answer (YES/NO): YES